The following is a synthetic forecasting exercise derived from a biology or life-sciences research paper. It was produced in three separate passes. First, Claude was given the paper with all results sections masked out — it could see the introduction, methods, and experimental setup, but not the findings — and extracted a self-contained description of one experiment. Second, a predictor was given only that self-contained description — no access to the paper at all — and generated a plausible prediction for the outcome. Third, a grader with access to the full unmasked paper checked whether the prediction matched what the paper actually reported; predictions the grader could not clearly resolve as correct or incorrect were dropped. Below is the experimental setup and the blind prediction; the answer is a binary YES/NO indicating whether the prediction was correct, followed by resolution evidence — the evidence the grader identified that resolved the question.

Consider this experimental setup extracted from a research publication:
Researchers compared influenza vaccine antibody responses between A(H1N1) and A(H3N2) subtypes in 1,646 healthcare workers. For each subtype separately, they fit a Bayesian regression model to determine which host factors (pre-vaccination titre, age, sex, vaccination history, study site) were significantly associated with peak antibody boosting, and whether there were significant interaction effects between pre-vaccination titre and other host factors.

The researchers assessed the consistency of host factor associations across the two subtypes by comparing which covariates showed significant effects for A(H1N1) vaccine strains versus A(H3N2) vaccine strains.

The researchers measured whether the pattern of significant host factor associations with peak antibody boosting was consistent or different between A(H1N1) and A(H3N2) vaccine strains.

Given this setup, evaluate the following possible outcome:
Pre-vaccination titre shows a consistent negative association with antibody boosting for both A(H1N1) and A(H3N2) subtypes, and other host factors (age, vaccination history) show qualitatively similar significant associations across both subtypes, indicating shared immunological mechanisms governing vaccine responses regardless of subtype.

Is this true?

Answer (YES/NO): NO